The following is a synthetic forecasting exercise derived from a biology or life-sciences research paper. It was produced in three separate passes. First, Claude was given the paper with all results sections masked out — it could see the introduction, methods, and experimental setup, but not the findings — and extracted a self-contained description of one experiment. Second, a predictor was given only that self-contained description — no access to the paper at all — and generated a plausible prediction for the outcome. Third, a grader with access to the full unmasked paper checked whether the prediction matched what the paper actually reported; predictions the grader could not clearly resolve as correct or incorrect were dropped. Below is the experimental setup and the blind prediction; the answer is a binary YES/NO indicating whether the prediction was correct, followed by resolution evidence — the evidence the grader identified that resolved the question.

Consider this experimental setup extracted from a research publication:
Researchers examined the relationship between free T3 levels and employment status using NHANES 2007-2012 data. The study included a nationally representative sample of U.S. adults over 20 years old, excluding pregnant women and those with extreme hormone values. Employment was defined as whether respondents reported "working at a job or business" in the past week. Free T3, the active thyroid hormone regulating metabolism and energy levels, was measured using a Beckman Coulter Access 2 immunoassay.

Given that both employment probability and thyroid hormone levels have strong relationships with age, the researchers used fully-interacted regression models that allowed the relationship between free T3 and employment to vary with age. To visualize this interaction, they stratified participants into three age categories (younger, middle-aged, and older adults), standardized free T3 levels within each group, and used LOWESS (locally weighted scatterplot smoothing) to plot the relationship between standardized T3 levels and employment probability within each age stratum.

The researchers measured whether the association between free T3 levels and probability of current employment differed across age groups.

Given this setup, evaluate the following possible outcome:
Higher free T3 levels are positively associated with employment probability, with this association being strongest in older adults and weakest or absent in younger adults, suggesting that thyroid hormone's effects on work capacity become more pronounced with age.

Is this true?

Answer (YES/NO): YES